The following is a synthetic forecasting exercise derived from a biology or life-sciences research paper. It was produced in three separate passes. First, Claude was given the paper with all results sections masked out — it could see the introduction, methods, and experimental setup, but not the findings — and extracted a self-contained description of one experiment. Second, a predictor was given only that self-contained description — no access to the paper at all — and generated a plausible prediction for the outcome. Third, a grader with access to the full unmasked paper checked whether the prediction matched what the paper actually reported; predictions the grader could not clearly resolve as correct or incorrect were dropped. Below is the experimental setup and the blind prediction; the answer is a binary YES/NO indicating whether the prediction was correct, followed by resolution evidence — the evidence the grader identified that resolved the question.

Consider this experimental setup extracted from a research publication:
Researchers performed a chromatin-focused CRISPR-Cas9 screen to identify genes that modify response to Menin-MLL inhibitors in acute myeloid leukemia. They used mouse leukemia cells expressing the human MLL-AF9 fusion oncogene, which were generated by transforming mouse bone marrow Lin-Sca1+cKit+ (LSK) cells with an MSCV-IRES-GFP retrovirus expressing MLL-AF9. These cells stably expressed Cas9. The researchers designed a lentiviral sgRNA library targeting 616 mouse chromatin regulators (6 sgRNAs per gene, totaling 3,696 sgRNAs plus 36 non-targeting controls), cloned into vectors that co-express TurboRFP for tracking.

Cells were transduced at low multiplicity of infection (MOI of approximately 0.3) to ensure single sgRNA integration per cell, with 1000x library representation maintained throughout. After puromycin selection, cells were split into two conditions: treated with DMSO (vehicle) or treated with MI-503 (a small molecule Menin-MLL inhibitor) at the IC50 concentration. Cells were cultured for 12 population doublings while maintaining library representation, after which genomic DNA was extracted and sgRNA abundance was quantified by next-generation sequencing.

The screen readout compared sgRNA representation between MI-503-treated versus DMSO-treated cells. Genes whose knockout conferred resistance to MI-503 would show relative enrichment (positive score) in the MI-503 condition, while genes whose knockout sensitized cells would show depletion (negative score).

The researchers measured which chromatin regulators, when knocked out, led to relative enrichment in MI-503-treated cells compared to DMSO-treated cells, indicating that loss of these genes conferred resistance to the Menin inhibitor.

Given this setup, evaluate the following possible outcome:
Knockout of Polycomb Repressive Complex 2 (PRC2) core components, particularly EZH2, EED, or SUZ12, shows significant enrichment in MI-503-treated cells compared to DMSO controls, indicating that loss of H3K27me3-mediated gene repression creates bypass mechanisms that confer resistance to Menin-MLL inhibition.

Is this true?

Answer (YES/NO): NO